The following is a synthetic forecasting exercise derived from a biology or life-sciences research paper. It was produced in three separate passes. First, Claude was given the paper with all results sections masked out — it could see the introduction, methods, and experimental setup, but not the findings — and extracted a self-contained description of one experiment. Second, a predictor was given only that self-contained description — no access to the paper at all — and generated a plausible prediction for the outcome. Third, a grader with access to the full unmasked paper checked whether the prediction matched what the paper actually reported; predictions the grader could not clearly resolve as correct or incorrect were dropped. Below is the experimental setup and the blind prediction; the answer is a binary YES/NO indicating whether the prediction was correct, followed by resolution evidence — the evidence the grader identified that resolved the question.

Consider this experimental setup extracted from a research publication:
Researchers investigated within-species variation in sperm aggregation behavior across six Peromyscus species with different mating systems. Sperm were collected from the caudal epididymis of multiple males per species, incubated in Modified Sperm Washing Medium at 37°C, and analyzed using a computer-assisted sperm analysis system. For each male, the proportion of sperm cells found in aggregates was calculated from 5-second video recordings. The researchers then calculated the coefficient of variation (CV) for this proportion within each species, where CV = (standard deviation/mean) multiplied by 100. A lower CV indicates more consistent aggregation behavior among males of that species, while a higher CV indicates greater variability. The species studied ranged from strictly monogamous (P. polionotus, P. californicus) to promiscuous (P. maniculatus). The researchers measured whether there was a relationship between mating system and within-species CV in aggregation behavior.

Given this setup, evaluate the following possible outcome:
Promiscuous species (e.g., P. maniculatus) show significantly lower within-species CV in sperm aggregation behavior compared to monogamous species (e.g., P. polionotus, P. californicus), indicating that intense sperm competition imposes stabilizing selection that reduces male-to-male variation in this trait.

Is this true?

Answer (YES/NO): NO